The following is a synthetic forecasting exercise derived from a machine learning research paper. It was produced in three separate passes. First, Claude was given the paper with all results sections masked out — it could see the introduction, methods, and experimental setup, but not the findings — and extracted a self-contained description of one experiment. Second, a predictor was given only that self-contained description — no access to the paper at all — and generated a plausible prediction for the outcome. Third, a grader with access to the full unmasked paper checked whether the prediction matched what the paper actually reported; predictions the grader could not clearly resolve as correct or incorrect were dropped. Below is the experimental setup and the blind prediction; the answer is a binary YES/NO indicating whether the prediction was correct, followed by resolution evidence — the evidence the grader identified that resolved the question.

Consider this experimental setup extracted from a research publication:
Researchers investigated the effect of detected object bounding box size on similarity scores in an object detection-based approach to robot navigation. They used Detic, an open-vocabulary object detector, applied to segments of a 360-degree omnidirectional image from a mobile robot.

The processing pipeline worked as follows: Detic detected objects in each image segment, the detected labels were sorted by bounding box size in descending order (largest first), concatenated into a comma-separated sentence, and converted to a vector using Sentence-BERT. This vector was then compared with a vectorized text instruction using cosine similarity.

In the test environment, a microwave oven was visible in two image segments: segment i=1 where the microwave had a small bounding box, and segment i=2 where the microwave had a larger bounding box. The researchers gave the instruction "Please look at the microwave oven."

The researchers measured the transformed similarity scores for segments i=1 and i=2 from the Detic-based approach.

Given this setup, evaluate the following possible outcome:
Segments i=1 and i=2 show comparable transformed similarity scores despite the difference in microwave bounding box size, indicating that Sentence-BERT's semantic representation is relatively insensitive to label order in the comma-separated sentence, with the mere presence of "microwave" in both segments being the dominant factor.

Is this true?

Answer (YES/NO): NO